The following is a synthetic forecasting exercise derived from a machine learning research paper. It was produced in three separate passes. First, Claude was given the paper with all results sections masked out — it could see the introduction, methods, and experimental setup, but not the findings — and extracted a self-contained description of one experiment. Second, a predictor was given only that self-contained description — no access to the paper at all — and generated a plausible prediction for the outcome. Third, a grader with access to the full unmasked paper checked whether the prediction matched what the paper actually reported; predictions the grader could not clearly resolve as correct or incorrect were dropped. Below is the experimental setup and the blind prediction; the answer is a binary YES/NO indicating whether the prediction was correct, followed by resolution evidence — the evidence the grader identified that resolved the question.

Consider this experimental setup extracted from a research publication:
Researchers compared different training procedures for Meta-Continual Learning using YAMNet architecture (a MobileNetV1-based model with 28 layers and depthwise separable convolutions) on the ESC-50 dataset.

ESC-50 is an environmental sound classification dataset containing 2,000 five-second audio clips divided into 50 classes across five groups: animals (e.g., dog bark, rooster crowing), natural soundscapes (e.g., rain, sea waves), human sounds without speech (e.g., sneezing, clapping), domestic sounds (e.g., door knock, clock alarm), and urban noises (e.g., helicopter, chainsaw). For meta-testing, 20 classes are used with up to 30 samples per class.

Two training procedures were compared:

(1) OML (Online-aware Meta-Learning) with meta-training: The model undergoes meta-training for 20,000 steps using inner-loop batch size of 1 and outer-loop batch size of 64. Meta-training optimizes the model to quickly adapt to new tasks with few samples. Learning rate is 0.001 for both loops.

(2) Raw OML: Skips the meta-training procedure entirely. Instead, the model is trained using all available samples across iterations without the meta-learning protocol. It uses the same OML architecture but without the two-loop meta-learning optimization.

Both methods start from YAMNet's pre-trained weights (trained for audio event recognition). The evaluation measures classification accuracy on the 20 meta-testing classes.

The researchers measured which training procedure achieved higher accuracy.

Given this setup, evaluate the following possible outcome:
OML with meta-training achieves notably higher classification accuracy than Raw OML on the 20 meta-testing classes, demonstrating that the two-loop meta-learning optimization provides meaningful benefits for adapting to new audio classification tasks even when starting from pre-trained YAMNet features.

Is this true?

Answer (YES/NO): NO